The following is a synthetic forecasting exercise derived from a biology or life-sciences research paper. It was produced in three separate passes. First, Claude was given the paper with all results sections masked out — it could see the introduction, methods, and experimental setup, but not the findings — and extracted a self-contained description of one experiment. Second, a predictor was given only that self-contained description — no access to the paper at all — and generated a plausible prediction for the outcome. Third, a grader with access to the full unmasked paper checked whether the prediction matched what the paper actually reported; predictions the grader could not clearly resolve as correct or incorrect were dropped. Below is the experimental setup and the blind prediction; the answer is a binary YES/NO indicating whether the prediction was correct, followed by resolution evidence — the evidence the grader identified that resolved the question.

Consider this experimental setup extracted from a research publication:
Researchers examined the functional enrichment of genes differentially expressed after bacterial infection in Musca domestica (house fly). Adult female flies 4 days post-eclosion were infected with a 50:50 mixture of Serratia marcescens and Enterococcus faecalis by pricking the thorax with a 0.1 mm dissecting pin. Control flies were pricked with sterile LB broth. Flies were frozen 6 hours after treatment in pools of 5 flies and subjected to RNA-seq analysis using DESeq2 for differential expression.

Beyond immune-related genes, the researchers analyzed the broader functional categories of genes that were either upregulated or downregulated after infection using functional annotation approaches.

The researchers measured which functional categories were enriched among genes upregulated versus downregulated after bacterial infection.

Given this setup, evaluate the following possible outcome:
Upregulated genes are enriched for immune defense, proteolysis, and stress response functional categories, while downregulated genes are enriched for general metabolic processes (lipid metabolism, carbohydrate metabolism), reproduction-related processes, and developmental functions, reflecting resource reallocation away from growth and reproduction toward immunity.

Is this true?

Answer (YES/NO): NO